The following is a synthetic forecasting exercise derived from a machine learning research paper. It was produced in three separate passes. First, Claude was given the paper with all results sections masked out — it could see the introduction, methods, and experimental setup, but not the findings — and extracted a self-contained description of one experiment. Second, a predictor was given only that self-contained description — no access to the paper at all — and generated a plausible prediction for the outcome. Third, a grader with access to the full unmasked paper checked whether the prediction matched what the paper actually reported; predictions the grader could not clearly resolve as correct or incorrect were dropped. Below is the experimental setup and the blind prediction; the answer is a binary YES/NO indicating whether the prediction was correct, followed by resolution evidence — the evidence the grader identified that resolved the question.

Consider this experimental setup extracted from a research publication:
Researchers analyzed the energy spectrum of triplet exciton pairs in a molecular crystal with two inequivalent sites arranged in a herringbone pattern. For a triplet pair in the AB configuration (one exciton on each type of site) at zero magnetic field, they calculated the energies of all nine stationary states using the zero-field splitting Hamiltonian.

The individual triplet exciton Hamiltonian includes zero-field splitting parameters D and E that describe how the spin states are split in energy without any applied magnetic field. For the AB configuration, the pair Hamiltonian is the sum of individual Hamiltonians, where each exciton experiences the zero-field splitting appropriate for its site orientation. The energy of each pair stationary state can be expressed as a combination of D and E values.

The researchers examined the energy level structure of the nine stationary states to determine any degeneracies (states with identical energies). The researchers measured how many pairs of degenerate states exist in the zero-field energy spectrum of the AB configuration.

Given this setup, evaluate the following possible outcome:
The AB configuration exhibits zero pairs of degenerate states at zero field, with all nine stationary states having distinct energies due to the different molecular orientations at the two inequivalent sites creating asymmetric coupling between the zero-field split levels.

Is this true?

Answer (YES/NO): NO